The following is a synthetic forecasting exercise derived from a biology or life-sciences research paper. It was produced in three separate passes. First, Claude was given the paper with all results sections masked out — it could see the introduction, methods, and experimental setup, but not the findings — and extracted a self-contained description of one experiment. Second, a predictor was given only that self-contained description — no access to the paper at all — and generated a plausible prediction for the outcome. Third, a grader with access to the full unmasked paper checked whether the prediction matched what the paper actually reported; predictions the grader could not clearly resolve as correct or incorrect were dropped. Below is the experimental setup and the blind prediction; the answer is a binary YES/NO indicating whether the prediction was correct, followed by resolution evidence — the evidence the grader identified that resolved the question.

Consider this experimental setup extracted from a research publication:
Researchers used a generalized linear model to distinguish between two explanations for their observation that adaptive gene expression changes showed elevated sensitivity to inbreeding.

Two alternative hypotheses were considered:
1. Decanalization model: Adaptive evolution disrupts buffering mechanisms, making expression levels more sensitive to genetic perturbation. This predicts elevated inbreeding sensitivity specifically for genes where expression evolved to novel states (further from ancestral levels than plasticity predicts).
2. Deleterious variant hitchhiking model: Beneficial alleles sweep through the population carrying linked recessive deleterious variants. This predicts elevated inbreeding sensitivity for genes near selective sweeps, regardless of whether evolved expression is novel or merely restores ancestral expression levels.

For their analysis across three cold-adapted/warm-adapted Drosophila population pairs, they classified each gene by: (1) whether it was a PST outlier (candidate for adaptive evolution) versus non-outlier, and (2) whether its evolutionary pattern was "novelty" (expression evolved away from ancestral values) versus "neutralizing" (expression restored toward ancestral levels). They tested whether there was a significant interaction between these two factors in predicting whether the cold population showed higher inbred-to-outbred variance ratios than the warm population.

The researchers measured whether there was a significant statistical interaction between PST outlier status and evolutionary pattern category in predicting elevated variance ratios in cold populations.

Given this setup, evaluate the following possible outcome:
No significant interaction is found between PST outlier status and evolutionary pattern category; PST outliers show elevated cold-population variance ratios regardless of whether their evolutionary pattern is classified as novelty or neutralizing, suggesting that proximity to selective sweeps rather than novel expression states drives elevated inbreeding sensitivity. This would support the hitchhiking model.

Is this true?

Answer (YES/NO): NO